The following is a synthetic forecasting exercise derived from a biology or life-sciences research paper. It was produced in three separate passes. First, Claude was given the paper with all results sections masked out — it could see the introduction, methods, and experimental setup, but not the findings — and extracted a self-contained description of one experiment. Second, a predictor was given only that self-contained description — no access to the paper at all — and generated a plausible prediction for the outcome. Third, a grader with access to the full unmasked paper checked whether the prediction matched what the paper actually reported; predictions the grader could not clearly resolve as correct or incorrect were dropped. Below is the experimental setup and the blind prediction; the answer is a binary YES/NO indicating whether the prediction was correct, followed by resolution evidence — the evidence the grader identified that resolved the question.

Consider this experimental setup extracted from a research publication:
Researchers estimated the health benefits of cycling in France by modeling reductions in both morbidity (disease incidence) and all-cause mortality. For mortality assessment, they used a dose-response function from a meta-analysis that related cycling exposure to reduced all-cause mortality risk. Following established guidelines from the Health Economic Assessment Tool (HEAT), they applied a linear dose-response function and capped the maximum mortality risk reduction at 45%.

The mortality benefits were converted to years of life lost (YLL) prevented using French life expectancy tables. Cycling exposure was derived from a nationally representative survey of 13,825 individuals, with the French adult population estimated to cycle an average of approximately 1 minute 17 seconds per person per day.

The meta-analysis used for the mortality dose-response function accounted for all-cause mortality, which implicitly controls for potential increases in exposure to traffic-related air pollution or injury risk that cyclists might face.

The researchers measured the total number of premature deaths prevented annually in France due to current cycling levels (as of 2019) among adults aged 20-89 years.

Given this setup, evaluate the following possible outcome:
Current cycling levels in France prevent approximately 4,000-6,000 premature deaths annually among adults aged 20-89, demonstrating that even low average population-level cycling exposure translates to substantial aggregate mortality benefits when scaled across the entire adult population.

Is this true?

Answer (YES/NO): NO